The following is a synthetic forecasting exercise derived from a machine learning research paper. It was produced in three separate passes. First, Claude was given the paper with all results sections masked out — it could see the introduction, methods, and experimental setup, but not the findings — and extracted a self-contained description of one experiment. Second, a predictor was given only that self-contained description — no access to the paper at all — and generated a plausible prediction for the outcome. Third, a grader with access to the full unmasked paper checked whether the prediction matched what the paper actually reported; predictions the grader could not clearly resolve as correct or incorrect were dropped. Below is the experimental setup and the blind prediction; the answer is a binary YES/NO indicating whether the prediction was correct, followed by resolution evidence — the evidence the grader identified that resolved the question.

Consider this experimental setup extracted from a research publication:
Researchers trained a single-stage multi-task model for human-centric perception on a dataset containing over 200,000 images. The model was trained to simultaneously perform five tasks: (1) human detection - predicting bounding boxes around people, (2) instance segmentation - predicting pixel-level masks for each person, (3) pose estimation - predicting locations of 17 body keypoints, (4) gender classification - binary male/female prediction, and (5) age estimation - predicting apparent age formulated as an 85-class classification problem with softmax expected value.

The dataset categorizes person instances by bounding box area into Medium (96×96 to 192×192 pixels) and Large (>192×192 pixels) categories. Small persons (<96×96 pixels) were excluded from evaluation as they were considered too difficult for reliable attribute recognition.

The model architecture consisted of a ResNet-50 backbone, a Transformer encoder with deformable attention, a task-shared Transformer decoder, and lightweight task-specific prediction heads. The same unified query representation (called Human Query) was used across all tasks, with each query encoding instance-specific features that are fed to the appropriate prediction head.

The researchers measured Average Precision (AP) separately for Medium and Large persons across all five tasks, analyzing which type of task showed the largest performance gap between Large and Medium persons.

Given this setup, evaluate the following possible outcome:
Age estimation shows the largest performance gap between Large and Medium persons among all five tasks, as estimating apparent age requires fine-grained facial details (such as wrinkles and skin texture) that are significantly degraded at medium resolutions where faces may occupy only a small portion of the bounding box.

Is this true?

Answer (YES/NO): YES